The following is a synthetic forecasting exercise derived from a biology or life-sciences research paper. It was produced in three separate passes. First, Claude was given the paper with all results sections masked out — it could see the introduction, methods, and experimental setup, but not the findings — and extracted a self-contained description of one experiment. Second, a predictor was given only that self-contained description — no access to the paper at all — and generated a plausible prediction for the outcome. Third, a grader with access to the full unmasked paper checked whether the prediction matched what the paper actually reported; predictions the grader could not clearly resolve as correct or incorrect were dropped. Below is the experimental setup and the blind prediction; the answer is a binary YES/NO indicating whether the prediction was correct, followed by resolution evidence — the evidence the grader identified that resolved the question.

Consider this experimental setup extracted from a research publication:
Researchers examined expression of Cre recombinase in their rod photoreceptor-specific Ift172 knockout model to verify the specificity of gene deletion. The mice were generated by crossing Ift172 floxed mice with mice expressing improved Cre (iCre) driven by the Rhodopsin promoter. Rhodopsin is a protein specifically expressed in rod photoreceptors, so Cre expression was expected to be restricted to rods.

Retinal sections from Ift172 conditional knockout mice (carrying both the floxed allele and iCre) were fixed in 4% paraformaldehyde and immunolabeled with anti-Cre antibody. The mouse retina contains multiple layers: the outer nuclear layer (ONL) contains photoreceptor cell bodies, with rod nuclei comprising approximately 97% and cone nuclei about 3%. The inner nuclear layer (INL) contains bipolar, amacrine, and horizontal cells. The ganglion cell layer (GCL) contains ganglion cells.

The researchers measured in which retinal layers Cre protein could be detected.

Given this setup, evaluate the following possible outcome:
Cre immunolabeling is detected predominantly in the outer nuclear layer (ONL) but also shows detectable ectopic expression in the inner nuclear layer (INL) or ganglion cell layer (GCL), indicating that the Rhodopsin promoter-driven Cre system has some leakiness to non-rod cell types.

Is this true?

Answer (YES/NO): NO